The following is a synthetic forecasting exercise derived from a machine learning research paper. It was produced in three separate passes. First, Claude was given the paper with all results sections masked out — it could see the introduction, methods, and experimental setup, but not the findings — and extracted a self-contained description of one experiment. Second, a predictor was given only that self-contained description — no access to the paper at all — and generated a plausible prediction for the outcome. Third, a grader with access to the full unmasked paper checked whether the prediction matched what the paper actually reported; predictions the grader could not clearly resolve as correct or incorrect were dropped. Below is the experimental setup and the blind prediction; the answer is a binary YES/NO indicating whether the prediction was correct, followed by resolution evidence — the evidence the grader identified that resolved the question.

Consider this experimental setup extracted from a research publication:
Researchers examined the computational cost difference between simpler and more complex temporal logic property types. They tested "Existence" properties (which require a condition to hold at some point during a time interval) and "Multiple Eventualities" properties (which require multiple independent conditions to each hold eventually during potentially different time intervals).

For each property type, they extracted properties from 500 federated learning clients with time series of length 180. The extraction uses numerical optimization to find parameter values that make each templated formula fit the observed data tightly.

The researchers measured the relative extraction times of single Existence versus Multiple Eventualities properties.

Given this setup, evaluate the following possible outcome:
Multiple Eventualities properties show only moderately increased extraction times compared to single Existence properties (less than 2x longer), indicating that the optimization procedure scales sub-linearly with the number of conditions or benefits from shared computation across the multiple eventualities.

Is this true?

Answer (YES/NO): NO